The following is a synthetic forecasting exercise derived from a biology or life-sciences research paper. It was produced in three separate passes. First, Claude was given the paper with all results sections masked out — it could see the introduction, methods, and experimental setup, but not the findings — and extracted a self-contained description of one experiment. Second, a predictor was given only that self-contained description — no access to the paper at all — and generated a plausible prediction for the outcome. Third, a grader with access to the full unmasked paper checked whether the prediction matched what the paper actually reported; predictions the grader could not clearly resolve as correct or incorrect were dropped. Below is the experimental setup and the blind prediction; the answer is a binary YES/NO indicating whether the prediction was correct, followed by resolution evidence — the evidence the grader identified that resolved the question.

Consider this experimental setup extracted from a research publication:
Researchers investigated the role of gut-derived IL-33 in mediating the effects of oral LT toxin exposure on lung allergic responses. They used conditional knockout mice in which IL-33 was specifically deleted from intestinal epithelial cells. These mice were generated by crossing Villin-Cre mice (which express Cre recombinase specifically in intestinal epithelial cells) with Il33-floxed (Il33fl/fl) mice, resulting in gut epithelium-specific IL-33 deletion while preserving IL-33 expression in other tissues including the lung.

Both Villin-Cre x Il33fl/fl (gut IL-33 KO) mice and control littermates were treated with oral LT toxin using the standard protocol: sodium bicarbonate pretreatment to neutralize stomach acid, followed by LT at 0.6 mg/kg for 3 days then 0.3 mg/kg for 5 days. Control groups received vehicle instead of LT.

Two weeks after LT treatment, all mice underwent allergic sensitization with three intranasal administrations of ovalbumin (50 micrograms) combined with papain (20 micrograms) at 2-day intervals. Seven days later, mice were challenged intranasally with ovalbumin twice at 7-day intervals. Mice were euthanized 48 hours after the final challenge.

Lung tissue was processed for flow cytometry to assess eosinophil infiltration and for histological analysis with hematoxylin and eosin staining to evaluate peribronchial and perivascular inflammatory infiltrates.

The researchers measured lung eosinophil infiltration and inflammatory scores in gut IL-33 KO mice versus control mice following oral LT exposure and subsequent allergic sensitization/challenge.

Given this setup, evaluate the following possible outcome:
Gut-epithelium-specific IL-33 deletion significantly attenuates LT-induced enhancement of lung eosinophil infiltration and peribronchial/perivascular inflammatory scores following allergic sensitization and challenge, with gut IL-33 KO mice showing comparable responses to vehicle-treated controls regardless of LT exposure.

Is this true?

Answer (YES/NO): NO